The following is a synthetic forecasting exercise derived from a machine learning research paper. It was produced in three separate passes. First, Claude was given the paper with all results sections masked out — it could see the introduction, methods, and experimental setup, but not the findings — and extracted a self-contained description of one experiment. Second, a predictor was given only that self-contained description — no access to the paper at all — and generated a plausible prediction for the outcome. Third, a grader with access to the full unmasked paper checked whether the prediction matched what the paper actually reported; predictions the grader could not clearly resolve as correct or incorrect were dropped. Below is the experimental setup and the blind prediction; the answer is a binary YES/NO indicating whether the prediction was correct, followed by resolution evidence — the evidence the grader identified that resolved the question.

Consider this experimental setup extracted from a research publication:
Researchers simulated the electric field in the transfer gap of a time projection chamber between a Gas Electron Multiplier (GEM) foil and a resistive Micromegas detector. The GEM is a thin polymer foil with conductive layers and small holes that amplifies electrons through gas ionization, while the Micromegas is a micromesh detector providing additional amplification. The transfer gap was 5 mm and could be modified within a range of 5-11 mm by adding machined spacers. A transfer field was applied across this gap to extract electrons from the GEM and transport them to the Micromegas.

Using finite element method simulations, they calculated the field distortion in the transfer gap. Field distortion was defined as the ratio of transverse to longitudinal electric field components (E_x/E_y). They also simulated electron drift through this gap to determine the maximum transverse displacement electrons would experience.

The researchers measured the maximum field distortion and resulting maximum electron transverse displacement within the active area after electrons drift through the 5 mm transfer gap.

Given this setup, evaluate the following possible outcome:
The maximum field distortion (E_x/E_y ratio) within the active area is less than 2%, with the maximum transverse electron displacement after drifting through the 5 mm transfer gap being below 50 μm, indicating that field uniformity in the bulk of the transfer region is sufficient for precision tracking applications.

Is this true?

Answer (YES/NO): YES